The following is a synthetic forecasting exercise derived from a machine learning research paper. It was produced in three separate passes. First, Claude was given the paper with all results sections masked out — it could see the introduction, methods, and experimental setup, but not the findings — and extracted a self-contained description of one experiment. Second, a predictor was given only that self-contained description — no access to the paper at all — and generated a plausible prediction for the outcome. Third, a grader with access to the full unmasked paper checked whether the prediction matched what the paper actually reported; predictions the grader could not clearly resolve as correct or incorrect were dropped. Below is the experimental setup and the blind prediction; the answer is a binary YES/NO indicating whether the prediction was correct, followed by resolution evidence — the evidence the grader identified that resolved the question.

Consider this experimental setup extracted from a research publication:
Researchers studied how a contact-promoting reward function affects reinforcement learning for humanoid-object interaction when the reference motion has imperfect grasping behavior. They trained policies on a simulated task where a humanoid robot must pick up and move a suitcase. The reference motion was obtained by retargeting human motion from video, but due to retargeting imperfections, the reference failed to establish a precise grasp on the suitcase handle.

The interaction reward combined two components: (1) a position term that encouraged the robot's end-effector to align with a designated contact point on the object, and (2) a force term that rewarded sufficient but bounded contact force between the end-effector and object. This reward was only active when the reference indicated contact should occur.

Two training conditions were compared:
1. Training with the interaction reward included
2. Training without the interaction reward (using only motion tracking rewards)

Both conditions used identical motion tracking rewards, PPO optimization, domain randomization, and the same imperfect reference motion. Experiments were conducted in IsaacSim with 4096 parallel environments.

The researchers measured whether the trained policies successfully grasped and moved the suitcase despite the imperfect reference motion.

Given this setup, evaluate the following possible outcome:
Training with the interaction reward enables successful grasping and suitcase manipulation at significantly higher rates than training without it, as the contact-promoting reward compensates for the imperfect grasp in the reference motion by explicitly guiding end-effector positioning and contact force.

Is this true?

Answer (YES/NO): YES